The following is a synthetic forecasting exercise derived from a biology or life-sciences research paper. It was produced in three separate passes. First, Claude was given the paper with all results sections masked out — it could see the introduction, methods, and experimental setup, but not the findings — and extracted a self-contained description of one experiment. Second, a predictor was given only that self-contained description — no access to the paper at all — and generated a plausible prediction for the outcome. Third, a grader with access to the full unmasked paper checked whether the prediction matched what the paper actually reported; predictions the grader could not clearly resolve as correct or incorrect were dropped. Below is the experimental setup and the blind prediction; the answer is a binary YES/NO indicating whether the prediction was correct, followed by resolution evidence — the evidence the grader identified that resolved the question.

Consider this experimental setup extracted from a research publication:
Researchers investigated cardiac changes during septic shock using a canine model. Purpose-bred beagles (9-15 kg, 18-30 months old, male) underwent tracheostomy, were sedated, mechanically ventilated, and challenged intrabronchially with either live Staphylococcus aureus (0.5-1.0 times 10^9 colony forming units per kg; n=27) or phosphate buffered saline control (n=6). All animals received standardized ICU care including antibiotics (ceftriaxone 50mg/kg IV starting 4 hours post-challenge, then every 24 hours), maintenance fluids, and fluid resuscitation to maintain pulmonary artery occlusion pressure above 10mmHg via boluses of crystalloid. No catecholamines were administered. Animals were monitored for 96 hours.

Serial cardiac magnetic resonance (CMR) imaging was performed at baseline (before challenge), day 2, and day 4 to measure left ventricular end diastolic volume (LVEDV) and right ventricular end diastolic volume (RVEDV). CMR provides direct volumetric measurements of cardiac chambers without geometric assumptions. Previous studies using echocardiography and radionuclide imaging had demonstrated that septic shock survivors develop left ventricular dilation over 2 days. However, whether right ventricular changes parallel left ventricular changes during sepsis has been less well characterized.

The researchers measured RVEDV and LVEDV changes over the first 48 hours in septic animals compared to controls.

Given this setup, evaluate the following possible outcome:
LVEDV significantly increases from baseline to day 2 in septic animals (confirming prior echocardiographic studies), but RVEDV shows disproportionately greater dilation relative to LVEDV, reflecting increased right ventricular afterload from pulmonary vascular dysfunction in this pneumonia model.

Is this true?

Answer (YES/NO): NO